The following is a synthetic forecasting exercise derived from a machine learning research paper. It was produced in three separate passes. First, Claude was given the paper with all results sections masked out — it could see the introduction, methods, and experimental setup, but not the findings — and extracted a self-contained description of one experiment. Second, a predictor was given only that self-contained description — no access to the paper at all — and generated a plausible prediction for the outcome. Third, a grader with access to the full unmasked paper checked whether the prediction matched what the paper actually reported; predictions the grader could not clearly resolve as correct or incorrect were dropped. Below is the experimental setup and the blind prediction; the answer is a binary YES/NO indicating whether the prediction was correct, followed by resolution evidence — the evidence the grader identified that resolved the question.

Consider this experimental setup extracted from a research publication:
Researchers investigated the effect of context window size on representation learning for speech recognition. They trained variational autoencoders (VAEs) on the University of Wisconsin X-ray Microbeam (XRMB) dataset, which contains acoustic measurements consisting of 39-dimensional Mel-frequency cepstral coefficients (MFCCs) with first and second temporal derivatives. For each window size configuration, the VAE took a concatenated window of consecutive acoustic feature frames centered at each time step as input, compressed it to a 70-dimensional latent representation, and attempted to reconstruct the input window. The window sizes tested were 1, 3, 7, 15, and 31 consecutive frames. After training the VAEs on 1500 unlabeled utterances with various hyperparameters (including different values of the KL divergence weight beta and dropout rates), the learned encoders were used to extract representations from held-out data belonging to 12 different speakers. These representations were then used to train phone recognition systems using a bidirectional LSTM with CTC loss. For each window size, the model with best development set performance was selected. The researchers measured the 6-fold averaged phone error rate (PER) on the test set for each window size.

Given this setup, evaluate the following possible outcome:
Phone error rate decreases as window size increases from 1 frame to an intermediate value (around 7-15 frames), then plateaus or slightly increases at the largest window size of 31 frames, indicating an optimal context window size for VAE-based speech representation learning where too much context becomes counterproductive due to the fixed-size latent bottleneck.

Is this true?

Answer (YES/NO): YES